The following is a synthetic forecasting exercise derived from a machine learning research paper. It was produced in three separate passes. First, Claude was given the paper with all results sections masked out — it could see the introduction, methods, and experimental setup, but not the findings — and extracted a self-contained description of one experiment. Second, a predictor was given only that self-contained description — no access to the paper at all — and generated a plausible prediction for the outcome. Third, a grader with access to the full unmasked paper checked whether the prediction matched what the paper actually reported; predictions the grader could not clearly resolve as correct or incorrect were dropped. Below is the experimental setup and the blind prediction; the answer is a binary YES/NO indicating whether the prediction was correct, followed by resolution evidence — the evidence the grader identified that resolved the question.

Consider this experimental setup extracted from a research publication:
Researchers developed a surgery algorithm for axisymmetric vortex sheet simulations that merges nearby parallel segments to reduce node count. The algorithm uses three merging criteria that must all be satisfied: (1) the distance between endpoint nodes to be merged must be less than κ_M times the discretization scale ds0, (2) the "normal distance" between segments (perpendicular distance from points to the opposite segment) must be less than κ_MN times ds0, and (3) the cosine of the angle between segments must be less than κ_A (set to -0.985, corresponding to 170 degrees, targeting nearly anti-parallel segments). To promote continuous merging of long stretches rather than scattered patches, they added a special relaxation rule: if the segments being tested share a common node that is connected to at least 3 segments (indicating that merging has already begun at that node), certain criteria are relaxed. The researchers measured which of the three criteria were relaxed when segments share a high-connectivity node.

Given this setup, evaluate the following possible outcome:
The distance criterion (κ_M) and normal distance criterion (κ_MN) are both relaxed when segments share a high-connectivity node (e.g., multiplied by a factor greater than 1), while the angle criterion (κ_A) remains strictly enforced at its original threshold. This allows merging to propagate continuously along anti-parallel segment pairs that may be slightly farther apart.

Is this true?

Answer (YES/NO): NO